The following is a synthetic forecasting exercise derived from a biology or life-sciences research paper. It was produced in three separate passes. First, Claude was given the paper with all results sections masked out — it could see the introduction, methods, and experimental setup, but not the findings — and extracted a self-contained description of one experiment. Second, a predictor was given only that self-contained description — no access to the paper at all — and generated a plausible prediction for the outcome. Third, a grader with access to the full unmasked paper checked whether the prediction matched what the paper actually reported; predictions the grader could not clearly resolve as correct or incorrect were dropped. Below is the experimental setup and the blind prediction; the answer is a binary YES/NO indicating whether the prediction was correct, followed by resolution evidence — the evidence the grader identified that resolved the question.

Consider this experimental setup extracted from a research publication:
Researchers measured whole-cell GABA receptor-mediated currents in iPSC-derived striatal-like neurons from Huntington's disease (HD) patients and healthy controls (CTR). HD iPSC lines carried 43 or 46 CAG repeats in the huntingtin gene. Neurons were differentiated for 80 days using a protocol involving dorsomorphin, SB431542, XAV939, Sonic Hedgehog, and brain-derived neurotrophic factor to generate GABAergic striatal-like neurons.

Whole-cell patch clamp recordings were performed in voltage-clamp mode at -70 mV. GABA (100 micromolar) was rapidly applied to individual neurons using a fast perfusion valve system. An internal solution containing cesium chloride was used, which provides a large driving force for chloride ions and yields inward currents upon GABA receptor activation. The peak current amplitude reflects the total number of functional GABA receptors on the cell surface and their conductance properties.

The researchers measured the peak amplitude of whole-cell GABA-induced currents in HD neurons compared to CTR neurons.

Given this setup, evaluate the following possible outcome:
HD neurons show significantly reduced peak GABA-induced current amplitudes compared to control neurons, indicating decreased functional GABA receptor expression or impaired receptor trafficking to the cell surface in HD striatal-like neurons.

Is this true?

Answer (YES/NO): YES